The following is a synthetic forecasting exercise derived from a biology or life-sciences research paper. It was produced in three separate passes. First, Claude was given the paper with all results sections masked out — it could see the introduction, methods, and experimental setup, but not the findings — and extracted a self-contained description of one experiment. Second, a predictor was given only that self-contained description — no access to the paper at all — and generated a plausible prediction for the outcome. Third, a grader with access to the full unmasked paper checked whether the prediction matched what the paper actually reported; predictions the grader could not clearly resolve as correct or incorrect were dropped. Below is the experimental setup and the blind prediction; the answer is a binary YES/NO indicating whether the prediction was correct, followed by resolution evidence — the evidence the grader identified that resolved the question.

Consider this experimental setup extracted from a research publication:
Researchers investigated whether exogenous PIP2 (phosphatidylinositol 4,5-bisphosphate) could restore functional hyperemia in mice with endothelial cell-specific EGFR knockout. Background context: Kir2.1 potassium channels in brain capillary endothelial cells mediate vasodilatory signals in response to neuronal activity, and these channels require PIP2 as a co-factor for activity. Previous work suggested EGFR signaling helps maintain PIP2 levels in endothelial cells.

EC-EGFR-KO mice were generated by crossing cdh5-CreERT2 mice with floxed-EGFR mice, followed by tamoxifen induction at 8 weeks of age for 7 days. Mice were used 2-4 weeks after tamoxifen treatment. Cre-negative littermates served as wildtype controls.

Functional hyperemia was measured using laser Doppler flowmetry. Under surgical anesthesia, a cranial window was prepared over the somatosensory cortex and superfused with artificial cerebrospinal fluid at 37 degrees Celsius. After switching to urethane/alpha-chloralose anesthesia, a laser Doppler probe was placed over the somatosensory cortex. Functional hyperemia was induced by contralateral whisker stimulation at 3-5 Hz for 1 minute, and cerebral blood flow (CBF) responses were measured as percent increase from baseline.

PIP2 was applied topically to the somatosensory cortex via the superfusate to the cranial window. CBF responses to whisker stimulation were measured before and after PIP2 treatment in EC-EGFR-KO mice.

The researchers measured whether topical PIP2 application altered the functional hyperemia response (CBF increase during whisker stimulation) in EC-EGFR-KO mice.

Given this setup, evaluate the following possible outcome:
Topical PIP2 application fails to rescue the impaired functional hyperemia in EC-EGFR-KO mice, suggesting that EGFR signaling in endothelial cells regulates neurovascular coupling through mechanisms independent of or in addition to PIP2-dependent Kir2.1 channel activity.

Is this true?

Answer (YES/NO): NO